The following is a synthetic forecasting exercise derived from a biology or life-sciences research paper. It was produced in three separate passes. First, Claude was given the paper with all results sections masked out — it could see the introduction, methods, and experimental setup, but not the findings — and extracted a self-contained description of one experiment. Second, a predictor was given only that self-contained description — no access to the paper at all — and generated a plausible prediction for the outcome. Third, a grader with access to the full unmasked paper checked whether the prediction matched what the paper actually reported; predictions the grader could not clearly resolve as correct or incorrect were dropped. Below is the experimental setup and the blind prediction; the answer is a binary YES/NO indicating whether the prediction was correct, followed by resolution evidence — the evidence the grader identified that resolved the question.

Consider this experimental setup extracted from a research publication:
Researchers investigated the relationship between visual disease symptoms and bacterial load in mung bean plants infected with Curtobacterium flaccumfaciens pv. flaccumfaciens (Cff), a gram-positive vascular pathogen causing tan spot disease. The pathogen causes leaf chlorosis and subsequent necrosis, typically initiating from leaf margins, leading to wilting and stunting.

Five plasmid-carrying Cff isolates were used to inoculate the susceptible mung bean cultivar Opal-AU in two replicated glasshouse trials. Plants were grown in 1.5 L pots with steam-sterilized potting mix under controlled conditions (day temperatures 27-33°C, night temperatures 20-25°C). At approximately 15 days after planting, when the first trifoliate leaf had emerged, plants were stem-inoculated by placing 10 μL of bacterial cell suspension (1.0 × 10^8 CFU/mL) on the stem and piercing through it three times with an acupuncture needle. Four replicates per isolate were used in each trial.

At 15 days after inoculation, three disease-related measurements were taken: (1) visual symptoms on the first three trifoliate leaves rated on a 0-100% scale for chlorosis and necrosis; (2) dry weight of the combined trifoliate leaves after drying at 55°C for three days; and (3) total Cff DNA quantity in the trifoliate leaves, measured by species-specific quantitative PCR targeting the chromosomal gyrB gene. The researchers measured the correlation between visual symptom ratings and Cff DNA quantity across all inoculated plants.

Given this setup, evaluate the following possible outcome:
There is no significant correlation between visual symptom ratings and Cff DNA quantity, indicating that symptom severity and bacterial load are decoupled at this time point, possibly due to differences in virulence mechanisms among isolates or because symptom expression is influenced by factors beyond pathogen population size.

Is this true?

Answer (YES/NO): NO